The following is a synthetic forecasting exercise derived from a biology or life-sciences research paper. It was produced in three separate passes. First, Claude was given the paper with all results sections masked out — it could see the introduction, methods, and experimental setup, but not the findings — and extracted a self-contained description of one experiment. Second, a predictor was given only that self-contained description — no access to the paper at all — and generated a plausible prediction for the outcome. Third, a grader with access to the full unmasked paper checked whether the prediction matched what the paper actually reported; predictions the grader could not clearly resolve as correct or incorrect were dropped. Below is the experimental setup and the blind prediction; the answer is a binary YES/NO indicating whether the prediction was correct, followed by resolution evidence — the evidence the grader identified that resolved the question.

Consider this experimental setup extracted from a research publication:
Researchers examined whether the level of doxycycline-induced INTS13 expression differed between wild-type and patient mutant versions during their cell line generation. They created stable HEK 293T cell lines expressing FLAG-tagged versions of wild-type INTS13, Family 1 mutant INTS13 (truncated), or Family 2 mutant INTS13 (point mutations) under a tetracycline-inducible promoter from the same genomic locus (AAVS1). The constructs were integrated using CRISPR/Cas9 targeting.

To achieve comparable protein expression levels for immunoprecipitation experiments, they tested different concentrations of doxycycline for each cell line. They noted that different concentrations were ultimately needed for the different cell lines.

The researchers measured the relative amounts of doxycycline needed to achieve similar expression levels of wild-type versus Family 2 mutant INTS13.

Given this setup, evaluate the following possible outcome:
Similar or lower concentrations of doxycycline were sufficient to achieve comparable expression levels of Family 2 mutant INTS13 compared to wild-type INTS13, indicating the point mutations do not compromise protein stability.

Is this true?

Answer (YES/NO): NO